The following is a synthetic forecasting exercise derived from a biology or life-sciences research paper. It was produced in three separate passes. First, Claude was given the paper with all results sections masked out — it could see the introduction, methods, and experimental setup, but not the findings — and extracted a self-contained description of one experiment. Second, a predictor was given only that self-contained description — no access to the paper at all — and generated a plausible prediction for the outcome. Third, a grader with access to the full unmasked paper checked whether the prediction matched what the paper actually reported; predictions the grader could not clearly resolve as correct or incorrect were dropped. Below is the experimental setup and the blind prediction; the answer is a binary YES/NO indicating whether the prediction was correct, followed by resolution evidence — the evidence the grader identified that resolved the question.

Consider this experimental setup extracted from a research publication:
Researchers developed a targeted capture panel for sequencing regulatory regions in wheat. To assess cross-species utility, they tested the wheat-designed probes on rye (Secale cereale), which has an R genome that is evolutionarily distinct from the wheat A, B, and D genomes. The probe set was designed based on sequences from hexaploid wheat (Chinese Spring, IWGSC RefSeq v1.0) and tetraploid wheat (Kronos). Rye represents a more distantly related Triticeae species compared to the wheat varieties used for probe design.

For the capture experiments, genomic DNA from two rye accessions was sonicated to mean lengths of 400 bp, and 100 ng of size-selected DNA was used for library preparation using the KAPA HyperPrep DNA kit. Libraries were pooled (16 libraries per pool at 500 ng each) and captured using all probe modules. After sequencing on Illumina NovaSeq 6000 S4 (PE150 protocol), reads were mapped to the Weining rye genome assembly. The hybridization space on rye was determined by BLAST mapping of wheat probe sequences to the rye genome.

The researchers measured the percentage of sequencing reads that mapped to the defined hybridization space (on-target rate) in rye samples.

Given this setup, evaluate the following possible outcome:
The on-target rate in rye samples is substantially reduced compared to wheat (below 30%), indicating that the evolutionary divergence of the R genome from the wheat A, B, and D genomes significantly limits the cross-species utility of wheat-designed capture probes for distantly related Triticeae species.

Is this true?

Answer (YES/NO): YES